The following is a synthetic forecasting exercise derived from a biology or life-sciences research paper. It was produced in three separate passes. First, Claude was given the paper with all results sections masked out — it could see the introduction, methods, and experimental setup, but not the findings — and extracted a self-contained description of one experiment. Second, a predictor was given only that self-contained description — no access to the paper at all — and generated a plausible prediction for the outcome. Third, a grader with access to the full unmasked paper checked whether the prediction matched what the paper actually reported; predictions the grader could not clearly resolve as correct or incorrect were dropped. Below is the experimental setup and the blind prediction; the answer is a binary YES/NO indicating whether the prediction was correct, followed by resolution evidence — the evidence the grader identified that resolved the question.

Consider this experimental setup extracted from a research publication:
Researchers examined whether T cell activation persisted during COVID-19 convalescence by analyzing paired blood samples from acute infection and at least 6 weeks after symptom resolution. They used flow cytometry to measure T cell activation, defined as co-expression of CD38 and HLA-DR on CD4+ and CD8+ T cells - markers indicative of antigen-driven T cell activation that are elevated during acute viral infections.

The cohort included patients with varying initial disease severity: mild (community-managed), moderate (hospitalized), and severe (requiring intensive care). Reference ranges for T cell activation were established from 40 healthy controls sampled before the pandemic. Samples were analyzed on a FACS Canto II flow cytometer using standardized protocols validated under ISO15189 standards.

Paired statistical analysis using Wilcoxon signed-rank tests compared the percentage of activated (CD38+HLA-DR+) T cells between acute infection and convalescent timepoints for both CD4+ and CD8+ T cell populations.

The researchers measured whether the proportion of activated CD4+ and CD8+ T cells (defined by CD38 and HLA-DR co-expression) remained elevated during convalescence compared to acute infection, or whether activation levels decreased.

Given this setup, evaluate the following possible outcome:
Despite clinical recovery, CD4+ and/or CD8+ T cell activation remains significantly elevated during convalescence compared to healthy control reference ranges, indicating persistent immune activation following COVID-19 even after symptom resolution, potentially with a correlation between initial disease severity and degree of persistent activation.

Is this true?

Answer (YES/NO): YES